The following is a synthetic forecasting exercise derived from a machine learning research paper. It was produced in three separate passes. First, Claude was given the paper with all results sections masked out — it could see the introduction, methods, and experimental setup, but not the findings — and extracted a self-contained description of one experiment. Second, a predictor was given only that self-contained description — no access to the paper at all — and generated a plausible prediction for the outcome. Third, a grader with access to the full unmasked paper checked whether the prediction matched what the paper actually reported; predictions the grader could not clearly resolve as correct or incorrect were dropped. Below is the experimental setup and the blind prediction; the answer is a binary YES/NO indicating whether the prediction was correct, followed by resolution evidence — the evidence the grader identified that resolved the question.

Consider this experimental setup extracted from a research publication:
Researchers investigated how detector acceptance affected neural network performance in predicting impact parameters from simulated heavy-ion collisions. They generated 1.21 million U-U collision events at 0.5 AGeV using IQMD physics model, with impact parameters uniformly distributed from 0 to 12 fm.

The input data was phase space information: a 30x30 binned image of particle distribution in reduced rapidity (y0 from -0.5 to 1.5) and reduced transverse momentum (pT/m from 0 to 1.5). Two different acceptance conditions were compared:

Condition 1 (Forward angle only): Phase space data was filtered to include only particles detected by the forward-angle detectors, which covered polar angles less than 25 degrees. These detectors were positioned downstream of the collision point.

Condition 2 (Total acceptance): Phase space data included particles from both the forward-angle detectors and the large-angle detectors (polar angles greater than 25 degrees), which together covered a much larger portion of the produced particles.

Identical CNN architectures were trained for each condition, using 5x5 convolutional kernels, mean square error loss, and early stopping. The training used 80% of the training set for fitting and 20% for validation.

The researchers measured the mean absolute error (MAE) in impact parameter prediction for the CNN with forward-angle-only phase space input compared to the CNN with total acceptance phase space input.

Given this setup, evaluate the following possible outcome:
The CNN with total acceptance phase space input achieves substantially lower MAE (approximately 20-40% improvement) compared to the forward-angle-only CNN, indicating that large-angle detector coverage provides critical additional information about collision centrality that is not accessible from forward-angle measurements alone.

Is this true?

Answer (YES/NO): NO